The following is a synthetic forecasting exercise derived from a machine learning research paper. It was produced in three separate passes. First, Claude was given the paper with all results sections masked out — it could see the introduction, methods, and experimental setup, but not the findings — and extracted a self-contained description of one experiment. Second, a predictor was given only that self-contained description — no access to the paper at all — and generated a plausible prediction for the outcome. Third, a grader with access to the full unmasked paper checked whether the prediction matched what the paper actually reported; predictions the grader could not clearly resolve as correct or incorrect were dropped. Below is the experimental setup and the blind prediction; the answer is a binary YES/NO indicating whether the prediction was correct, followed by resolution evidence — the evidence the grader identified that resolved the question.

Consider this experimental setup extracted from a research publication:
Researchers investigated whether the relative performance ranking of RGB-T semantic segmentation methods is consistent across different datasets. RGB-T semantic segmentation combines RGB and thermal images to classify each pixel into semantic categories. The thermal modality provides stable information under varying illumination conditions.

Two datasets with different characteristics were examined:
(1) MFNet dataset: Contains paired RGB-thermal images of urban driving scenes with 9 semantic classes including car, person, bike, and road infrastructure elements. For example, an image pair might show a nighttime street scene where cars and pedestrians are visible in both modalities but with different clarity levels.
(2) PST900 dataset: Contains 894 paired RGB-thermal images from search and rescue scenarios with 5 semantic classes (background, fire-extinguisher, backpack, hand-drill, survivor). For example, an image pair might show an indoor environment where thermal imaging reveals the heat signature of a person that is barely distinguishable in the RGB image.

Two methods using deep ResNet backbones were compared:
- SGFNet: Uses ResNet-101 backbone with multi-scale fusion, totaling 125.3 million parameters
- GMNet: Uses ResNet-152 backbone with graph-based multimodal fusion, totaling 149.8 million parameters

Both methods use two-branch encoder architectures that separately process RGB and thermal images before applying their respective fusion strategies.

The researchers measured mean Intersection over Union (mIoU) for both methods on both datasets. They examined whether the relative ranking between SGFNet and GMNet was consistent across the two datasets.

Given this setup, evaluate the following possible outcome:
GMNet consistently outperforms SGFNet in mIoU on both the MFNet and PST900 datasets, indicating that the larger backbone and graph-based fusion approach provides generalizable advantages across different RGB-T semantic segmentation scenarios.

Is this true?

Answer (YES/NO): NO